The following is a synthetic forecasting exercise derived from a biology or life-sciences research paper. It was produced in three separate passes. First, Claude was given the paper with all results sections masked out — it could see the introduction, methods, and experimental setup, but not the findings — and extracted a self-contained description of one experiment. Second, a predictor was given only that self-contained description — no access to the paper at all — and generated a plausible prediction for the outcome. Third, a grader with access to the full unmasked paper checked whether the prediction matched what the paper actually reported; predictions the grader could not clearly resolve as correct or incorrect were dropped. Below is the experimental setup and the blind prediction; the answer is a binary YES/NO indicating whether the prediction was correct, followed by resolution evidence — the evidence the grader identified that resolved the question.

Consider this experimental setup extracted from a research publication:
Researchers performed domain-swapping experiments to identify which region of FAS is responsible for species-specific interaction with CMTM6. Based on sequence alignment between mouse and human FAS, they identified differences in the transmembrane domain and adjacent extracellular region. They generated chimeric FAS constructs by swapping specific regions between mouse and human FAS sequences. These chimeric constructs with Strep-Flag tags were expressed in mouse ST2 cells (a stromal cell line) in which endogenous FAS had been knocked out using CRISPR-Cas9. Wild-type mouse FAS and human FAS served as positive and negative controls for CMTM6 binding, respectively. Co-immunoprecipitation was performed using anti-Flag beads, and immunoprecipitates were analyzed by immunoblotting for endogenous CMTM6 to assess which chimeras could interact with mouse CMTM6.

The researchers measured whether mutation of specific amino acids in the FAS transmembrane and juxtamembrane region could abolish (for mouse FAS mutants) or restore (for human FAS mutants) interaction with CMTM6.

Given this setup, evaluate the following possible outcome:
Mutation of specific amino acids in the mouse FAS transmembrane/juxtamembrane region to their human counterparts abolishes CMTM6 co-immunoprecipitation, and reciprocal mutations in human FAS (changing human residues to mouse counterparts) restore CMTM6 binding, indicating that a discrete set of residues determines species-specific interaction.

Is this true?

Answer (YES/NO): YES